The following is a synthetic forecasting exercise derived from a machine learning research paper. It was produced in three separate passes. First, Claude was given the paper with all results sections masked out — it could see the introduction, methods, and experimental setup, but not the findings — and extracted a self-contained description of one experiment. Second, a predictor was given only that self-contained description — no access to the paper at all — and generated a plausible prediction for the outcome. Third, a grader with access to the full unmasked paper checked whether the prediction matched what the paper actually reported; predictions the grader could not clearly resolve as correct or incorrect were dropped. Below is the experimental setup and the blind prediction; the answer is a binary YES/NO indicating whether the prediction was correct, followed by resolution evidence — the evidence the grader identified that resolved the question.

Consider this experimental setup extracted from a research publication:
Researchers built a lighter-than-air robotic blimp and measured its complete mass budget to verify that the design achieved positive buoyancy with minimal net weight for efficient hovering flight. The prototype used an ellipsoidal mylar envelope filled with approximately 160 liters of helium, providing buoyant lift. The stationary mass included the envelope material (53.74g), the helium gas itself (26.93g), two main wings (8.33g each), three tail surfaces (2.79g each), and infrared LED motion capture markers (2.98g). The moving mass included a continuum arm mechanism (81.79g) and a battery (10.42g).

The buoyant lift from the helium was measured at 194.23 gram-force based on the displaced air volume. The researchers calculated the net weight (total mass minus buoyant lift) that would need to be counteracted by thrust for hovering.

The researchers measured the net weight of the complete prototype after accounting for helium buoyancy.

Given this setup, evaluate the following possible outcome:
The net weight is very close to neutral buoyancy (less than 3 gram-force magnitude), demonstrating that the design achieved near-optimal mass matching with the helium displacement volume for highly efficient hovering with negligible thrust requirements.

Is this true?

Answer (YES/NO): NO